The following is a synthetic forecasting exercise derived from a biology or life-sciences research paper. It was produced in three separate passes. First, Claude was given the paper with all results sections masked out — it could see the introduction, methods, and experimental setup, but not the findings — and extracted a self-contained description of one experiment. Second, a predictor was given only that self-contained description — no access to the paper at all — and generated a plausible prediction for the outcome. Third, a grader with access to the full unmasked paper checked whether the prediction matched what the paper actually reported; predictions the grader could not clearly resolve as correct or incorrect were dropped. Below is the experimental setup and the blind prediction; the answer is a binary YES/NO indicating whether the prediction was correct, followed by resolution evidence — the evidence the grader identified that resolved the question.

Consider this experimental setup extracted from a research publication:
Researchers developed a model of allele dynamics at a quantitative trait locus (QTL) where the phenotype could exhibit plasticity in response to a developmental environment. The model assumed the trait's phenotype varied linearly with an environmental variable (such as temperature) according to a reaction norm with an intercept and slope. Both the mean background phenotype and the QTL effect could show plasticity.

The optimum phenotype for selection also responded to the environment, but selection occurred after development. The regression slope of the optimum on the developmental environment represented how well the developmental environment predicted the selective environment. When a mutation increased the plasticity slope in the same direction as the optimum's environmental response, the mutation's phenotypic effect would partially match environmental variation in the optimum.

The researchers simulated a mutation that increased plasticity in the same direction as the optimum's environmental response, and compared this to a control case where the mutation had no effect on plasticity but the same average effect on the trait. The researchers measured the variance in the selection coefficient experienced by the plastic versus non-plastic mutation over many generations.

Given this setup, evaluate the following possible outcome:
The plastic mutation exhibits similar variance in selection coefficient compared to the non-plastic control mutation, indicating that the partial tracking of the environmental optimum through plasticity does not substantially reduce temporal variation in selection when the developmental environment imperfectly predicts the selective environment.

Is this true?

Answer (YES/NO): NO